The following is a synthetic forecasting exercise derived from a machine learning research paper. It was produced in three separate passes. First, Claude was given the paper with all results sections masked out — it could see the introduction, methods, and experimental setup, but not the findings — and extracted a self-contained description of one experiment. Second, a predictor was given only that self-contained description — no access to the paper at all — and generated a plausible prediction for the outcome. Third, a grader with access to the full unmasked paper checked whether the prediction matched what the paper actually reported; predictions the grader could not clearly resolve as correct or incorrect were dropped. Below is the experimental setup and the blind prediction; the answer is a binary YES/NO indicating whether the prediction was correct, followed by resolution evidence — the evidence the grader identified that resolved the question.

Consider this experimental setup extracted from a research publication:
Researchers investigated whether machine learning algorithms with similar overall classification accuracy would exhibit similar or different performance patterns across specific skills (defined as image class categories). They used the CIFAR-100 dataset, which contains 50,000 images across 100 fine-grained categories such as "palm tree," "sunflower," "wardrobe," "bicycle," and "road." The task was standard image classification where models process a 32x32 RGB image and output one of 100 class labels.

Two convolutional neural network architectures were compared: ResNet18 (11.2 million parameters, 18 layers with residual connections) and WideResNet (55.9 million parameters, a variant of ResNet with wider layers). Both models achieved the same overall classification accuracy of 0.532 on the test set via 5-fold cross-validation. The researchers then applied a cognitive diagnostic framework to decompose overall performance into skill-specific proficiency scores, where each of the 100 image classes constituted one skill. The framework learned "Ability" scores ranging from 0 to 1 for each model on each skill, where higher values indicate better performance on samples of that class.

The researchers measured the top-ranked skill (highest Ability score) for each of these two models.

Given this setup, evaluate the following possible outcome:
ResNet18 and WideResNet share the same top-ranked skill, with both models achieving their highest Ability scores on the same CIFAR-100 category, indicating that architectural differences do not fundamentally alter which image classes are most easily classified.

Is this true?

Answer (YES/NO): NO